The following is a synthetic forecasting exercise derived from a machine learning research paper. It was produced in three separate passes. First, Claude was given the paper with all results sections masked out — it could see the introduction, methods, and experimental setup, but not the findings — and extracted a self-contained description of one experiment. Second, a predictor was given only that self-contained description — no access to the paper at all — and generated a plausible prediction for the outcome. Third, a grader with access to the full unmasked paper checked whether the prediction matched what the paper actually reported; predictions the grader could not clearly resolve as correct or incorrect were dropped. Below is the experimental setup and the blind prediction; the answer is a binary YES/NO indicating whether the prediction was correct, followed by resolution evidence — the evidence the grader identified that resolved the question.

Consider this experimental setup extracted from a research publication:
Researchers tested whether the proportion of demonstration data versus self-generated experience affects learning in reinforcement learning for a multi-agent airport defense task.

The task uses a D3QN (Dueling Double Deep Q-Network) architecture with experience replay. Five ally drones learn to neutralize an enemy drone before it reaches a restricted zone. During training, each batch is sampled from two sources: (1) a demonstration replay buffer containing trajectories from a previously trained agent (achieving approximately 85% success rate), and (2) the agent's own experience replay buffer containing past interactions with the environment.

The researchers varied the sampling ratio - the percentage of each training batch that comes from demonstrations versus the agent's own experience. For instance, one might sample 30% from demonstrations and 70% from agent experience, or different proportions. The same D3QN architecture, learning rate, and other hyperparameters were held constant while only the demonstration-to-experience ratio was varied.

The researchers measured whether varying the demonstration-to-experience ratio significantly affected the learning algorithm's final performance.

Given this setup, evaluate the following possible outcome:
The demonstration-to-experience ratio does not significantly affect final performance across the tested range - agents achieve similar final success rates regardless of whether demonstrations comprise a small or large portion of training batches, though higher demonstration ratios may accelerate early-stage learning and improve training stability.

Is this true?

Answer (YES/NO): YES